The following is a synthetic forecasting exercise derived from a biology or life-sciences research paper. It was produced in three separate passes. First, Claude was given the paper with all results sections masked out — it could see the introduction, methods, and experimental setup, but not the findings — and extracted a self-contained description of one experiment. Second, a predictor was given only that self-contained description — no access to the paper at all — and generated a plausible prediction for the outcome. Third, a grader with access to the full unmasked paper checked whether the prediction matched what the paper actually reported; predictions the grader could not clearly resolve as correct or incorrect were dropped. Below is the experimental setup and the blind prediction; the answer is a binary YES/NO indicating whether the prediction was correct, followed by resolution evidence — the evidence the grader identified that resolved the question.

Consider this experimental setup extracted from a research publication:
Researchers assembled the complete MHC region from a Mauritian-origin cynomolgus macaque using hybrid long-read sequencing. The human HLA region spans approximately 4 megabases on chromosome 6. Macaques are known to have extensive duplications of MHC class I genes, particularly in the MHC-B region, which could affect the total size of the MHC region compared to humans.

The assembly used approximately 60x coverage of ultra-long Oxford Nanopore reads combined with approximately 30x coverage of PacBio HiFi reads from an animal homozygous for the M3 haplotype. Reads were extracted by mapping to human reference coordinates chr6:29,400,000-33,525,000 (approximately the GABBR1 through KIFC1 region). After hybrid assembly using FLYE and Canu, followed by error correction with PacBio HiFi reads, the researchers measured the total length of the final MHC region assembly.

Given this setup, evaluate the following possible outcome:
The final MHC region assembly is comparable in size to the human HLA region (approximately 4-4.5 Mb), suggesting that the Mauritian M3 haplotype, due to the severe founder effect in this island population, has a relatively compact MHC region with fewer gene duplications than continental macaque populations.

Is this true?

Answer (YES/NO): NO